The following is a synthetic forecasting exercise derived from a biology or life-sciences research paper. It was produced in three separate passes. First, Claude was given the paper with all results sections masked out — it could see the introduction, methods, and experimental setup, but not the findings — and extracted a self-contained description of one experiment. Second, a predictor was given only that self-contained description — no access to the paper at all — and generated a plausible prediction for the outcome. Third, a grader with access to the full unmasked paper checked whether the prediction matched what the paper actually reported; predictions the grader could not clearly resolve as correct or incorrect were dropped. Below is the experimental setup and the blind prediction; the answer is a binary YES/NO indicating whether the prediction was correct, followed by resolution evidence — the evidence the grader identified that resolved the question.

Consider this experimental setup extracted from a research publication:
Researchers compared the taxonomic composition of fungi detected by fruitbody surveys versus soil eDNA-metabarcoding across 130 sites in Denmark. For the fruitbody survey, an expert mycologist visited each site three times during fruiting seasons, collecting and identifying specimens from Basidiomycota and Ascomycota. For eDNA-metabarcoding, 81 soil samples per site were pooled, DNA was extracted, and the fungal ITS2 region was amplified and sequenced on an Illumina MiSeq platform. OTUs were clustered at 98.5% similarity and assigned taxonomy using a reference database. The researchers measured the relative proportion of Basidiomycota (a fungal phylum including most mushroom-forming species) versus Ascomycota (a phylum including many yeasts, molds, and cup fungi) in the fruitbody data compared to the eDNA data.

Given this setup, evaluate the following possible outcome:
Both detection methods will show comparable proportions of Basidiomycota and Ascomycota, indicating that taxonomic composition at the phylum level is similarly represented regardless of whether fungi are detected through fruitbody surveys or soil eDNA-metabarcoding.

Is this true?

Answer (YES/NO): NO